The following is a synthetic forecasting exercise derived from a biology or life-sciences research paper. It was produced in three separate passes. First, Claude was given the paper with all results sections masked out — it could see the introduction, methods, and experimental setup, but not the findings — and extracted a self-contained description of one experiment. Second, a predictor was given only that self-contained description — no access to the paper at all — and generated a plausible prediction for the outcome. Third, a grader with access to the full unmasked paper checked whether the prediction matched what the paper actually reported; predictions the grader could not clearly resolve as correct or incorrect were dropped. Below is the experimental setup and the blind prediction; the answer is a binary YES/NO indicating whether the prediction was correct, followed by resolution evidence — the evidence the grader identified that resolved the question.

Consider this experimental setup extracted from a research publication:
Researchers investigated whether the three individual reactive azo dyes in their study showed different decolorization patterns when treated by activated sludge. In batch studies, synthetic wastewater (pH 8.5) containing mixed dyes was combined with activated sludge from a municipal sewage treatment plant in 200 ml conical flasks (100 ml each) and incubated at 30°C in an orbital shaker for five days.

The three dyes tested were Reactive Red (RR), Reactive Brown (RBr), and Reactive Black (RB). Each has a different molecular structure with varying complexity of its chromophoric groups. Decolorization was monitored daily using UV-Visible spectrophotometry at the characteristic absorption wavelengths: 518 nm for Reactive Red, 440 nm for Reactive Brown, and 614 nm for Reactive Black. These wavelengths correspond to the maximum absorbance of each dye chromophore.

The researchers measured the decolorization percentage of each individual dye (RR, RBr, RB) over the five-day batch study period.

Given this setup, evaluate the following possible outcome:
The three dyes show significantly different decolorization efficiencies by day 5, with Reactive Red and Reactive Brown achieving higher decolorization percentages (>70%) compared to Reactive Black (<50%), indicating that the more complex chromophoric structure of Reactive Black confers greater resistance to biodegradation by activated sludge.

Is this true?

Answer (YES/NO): NO